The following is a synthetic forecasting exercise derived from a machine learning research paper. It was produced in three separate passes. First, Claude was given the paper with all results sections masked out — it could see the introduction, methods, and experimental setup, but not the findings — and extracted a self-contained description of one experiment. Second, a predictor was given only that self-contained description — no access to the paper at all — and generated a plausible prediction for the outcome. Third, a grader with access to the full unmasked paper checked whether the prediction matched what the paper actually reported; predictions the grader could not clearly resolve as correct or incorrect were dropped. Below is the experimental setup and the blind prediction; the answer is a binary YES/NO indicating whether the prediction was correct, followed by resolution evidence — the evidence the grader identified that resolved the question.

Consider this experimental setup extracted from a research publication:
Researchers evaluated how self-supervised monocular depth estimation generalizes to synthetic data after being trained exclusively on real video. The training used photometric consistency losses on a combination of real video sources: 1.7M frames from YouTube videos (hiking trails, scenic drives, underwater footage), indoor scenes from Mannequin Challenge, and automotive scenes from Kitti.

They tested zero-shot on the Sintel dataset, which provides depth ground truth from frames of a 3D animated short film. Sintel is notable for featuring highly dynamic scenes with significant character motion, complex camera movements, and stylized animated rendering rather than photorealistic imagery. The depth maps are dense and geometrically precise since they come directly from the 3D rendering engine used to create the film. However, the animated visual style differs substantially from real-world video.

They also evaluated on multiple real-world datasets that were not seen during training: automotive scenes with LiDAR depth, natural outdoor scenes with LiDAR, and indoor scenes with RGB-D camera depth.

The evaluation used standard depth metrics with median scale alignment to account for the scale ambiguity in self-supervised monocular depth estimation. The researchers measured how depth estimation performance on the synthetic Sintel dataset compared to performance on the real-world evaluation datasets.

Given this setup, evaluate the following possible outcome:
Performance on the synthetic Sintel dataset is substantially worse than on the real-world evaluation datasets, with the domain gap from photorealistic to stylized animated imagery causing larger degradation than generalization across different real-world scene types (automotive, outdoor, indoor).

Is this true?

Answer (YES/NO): YES